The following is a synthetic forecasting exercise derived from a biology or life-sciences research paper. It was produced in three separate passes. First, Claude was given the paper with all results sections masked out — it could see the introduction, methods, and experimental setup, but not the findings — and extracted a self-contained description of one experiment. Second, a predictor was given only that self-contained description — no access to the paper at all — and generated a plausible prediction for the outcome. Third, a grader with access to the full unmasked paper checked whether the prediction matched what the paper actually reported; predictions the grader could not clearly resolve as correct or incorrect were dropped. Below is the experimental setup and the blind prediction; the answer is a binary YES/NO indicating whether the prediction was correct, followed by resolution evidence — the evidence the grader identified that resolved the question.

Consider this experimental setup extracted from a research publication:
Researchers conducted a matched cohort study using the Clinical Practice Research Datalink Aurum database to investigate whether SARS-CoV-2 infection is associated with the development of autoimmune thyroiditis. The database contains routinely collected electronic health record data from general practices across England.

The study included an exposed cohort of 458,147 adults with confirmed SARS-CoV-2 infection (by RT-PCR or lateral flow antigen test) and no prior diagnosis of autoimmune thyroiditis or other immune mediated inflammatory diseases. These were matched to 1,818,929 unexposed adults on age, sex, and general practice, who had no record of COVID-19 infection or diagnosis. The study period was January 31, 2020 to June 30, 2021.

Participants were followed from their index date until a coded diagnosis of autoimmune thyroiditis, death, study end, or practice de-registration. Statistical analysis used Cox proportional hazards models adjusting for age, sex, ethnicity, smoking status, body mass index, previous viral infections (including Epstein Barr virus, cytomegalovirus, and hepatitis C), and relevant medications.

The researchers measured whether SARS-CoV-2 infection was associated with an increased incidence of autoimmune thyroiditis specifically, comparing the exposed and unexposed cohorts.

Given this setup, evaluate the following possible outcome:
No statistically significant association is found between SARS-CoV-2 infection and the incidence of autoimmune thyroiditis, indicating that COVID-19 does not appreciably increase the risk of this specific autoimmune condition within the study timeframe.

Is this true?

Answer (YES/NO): YES